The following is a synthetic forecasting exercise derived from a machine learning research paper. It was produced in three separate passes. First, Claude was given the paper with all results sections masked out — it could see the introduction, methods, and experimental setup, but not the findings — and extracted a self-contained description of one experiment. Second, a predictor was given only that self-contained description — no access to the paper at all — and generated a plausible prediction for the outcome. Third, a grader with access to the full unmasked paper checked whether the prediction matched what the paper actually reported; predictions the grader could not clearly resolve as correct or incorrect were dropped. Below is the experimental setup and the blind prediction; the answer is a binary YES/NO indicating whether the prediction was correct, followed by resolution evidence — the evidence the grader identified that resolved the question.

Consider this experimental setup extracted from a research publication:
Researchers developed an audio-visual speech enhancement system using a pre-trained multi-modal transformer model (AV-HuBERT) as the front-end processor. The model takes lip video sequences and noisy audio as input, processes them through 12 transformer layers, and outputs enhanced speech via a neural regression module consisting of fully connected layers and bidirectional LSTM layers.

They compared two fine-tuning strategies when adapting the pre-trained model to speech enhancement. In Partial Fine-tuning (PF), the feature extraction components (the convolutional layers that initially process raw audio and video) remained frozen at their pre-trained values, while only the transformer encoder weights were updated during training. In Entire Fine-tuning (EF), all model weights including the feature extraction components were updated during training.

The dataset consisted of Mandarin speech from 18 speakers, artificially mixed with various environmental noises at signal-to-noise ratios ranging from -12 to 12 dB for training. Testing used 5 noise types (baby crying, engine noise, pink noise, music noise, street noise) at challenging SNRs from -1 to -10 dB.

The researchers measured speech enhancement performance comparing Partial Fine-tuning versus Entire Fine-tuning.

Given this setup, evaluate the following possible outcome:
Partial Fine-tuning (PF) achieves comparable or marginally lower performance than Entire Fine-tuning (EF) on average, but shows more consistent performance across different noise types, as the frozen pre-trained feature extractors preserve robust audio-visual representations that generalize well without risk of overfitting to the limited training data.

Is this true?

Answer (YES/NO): NO